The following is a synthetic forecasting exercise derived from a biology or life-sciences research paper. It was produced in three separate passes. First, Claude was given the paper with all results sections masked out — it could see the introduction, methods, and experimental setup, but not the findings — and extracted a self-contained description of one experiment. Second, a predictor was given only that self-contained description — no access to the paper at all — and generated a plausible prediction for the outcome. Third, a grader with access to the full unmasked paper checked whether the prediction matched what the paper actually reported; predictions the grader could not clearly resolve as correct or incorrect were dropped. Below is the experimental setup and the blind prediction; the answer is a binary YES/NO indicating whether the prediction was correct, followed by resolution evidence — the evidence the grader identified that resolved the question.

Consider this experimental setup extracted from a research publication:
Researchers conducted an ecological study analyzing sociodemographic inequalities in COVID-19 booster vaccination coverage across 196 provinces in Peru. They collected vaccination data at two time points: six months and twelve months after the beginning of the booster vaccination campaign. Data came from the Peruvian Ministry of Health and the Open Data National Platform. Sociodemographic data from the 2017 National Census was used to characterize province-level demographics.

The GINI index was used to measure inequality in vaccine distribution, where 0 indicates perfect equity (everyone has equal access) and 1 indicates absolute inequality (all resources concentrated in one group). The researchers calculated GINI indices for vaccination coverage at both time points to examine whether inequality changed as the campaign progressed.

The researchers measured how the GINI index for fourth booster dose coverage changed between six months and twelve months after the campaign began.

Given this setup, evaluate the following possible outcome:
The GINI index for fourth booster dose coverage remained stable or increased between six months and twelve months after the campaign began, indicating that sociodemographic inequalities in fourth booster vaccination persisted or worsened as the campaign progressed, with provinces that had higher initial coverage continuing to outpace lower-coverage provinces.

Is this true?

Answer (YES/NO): NO